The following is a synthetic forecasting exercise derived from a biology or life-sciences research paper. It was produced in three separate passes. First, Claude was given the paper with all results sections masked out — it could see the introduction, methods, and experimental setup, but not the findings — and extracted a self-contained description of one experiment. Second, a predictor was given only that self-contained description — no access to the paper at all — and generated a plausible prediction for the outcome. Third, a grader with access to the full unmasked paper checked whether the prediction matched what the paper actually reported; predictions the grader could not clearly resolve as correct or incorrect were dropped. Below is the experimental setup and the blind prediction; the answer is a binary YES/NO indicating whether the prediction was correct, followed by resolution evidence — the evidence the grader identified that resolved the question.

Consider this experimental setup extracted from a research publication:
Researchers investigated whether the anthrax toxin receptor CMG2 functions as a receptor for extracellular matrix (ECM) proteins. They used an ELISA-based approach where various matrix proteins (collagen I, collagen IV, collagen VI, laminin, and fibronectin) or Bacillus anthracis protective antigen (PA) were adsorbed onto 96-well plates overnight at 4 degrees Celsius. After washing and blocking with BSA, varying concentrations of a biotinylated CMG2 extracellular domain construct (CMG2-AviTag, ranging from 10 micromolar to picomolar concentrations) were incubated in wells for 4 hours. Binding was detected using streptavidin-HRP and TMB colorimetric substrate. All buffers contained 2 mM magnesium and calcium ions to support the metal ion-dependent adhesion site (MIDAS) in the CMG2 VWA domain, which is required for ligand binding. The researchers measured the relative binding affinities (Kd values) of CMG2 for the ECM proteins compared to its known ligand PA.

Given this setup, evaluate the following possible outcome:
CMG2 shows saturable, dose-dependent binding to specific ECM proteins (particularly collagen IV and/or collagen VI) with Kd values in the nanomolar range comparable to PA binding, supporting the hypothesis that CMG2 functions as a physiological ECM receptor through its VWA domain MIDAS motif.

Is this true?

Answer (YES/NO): NO